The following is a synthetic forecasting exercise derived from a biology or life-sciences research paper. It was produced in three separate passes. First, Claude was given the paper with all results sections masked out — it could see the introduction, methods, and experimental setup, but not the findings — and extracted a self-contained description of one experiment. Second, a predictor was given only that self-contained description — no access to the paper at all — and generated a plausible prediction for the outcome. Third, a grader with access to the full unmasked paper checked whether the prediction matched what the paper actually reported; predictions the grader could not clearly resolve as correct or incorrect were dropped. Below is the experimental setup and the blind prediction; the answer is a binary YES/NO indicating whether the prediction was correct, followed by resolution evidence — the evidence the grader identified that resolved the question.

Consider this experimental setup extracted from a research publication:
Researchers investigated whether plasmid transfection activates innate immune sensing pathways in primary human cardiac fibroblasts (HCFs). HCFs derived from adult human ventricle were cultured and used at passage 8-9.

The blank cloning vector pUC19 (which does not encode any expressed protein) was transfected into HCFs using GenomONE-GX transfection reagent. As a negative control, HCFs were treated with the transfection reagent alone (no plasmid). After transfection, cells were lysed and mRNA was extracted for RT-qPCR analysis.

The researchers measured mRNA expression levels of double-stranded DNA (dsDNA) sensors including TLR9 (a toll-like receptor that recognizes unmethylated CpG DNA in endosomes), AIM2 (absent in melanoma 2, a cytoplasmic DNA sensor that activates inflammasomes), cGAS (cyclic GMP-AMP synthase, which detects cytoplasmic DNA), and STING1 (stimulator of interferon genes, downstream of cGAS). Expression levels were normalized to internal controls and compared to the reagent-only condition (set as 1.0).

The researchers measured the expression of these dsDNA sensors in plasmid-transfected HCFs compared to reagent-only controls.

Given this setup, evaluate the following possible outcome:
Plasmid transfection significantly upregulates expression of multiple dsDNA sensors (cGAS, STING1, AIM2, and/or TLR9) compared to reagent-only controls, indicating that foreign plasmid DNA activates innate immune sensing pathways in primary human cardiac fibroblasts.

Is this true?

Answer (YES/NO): YES